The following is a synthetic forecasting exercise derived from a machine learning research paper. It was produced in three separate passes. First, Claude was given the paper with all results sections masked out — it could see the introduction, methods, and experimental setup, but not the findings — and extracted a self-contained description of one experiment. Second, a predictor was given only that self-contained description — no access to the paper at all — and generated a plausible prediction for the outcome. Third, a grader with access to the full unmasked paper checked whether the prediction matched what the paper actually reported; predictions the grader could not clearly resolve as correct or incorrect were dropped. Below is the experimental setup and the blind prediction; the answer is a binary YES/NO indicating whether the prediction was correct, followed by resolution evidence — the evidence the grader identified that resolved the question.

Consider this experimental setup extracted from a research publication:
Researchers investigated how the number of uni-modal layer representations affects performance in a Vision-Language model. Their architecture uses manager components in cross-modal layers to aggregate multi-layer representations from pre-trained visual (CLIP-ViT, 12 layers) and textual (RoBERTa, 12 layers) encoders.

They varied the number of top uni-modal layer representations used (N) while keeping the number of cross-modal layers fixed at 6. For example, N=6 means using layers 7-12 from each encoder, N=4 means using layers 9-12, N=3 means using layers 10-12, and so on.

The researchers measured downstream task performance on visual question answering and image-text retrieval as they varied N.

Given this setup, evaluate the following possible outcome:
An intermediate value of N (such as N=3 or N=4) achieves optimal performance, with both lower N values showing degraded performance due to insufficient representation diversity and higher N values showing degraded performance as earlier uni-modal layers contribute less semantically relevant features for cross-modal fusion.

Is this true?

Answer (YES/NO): NO